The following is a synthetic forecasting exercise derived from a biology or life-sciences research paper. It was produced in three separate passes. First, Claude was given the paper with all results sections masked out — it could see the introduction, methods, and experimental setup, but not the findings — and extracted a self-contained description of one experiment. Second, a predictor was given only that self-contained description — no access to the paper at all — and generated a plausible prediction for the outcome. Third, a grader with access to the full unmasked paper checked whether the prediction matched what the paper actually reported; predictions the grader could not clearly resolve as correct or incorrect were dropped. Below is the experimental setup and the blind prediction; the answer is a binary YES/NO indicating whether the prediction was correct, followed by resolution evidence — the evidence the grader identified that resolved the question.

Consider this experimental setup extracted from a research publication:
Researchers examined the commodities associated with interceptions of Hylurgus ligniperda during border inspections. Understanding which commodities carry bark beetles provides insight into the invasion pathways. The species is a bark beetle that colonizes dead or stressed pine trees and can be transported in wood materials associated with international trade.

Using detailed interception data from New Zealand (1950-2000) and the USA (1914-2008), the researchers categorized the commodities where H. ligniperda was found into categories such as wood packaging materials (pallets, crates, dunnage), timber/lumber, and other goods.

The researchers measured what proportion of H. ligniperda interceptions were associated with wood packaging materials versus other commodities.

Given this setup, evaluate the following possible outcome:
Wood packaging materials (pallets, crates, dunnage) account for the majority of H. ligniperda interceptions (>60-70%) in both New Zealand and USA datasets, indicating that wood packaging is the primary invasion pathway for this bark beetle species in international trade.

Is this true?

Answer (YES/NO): NO